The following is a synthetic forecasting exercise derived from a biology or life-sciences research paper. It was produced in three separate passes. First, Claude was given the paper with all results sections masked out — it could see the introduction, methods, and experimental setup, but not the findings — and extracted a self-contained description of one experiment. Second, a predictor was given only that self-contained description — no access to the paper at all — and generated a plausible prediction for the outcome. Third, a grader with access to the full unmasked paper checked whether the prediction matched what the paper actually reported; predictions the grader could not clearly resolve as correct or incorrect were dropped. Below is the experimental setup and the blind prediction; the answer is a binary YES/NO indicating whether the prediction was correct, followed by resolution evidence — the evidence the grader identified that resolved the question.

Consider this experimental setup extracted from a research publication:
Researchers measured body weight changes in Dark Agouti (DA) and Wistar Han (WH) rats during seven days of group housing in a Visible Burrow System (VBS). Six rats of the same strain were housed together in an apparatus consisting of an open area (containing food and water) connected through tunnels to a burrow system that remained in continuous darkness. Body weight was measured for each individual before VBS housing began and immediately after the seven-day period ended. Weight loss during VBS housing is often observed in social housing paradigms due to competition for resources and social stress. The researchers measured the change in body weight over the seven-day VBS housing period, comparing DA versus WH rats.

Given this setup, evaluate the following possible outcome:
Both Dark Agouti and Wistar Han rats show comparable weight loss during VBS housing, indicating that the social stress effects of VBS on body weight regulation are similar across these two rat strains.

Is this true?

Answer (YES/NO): YES